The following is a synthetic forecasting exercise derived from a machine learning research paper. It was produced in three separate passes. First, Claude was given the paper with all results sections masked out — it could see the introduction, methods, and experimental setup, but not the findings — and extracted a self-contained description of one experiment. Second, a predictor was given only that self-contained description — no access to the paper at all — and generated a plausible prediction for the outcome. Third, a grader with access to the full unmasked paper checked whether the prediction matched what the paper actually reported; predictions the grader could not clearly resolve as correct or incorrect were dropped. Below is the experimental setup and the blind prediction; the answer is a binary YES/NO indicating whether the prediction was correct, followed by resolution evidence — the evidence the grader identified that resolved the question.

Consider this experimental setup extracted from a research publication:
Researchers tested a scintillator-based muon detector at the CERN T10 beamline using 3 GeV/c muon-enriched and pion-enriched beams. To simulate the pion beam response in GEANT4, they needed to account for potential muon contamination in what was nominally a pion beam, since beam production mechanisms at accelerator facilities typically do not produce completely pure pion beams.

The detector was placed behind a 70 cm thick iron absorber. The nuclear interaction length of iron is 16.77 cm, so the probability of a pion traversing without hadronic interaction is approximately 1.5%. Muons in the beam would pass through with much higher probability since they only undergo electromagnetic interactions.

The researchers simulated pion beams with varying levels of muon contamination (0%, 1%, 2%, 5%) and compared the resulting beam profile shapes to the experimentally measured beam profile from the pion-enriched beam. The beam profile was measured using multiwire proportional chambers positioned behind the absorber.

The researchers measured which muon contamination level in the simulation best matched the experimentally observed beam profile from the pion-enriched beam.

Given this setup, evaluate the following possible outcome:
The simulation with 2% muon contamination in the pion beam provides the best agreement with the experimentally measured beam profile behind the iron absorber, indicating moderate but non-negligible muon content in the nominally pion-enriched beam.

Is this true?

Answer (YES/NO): YES